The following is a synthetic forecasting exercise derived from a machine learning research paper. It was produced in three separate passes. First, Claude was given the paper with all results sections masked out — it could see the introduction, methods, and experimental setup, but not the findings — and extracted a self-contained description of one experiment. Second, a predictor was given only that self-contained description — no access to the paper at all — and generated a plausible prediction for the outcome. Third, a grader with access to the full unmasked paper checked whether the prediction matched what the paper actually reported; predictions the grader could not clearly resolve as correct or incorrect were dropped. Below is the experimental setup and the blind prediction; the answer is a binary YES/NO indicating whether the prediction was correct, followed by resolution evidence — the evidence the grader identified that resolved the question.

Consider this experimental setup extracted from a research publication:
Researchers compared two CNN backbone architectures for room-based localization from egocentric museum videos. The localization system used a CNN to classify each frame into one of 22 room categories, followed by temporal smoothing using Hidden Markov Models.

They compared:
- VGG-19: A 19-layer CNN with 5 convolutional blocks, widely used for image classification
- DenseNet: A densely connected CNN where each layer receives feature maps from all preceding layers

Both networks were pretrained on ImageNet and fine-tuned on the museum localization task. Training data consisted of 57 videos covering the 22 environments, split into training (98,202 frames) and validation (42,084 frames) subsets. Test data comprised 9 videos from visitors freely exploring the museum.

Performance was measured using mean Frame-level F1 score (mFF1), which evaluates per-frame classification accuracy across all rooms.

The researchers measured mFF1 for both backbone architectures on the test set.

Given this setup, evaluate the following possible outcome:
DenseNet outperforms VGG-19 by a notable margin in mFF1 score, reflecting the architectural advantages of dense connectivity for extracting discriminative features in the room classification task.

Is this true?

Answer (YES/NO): NO